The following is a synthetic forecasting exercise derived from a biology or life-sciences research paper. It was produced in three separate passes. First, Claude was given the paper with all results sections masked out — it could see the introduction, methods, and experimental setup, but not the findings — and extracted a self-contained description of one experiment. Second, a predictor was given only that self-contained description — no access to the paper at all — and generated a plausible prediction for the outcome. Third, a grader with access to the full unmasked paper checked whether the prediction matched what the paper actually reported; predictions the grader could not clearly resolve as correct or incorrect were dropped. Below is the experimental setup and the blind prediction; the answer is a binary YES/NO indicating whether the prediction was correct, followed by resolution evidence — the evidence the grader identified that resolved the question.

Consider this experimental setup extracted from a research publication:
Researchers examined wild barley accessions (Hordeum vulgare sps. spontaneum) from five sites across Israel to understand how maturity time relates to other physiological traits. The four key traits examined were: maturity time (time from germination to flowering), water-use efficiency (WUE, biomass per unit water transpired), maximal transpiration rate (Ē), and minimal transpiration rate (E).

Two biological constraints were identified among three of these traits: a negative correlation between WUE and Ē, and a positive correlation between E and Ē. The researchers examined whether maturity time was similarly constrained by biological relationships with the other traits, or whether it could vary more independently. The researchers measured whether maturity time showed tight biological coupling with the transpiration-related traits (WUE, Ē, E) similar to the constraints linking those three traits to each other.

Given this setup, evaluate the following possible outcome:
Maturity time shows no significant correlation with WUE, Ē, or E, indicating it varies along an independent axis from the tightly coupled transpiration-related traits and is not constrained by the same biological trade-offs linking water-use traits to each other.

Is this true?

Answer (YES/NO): YES